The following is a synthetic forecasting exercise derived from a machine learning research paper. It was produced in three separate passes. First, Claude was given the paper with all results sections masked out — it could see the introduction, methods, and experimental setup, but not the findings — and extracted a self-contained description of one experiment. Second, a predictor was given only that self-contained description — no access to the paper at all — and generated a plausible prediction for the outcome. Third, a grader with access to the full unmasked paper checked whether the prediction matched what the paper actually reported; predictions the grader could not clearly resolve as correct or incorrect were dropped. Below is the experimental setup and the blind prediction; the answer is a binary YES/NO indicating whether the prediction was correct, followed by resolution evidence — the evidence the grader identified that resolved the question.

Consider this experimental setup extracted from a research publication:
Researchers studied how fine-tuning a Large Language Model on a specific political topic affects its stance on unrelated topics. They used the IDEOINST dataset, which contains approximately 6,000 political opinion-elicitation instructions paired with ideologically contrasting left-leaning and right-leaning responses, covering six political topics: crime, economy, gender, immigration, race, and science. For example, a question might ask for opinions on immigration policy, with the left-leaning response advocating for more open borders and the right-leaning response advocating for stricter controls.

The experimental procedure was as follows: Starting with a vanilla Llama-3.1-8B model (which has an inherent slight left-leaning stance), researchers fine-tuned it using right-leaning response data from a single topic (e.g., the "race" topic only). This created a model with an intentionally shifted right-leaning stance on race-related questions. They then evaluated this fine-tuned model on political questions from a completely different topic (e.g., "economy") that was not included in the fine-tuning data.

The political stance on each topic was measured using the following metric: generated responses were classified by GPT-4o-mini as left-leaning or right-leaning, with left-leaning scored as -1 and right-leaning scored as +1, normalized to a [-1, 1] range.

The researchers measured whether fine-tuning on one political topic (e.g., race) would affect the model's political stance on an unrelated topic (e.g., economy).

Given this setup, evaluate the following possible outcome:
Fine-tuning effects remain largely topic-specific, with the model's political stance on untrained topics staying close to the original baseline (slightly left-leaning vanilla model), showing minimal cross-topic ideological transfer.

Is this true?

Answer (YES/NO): NO